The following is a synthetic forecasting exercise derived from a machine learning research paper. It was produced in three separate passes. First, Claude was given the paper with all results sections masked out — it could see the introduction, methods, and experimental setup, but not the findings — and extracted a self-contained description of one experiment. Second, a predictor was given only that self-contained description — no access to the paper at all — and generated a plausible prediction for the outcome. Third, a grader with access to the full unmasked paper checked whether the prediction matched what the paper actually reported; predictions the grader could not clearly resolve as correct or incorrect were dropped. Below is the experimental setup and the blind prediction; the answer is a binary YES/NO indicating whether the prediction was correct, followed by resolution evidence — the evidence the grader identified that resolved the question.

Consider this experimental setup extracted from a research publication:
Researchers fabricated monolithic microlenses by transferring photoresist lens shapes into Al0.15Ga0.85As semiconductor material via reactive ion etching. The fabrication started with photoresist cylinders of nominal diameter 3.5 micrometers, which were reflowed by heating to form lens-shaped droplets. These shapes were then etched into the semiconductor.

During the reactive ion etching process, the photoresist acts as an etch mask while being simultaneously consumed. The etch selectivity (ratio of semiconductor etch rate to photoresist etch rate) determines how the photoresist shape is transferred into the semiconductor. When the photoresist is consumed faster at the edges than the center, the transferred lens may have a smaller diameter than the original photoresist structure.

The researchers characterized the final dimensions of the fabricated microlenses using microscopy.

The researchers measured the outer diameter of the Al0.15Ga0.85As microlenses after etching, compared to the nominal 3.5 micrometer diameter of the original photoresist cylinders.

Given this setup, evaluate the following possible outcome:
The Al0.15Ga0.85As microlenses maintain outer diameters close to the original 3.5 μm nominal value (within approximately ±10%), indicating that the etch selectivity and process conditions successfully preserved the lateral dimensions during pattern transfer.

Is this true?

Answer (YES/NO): NO